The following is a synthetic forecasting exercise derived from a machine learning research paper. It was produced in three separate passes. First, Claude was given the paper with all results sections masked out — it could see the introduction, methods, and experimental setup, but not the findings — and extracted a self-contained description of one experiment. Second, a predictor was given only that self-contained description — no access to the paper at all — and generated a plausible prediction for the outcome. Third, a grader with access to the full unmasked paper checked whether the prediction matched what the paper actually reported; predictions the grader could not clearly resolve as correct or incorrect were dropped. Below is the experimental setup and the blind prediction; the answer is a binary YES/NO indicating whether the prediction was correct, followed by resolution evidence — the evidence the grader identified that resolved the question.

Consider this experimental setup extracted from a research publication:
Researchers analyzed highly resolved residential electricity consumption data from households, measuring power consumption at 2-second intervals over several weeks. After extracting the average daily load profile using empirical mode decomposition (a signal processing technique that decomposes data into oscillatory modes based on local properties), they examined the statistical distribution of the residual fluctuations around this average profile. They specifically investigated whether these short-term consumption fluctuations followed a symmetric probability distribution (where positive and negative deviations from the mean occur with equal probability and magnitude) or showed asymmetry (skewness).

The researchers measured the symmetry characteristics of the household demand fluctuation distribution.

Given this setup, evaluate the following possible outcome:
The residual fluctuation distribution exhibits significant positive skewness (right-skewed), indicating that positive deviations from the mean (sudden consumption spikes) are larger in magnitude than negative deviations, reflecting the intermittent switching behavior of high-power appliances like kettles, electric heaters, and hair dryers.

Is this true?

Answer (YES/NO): YES